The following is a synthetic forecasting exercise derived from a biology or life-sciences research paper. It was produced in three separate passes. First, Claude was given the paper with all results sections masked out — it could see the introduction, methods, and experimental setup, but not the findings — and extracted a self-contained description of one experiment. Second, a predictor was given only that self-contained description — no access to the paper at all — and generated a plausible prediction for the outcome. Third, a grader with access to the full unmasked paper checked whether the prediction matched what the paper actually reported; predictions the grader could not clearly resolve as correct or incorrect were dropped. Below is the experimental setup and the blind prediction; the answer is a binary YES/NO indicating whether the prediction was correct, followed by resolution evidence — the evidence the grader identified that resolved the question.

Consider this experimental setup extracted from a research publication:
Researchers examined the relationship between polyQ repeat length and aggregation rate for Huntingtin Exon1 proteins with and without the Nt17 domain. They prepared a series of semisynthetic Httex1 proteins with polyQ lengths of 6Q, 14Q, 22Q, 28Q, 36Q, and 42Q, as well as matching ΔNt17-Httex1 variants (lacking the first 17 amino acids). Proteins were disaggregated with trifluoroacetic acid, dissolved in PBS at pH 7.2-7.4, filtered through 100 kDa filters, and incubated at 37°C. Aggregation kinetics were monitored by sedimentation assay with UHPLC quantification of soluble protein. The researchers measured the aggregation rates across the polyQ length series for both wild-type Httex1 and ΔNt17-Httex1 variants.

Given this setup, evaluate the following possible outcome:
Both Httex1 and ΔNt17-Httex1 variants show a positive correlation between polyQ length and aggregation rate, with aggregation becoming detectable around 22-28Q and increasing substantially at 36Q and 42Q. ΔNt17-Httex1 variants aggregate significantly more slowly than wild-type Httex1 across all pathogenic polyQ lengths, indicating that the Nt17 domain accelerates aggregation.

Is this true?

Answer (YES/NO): YES